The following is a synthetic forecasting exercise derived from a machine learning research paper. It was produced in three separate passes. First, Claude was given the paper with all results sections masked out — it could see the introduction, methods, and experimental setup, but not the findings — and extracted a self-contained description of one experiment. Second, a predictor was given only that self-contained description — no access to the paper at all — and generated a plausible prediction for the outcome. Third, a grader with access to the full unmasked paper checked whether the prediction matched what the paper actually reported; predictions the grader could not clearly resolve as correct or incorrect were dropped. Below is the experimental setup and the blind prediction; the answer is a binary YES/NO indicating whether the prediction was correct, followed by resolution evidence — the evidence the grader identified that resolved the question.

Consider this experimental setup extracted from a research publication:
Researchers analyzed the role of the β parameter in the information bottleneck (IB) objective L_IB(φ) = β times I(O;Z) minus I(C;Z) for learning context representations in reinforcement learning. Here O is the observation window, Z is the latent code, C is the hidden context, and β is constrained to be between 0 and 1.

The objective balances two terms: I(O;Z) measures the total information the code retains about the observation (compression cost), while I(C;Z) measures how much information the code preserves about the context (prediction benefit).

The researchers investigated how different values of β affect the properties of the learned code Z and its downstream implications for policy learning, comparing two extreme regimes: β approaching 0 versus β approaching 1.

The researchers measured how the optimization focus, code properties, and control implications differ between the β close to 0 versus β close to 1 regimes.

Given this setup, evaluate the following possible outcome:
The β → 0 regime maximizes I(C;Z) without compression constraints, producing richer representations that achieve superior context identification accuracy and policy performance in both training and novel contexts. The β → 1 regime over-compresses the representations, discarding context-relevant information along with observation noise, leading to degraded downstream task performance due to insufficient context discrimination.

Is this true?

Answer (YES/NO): NO